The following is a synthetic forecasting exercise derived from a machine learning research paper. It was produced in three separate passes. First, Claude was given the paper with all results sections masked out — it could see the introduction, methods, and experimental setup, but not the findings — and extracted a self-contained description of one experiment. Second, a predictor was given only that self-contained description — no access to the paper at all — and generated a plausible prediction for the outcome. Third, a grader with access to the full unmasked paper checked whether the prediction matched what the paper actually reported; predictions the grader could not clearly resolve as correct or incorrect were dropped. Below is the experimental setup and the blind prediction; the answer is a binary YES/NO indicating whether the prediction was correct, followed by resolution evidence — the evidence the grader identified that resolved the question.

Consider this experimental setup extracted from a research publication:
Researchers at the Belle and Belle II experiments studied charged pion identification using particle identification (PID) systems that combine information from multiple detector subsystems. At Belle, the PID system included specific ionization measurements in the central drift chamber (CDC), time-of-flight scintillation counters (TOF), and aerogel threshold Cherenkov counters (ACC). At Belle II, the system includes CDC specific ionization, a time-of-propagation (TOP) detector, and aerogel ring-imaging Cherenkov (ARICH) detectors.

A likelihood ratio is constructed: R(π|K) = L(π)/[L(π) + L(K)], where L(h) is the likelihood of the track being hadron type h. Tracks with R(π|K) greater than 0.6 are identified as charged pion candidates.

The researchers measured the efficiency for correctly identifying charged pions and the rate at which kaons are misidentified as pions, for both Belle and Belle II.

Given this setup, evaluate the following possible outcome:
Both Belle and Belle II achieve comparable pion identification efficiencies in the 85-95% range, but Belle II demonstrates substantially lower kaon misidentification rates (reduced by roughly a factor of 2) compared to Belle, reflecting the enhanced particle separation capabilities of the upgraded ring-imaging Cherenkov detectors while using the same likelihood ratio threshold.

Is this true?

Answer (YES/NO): NO